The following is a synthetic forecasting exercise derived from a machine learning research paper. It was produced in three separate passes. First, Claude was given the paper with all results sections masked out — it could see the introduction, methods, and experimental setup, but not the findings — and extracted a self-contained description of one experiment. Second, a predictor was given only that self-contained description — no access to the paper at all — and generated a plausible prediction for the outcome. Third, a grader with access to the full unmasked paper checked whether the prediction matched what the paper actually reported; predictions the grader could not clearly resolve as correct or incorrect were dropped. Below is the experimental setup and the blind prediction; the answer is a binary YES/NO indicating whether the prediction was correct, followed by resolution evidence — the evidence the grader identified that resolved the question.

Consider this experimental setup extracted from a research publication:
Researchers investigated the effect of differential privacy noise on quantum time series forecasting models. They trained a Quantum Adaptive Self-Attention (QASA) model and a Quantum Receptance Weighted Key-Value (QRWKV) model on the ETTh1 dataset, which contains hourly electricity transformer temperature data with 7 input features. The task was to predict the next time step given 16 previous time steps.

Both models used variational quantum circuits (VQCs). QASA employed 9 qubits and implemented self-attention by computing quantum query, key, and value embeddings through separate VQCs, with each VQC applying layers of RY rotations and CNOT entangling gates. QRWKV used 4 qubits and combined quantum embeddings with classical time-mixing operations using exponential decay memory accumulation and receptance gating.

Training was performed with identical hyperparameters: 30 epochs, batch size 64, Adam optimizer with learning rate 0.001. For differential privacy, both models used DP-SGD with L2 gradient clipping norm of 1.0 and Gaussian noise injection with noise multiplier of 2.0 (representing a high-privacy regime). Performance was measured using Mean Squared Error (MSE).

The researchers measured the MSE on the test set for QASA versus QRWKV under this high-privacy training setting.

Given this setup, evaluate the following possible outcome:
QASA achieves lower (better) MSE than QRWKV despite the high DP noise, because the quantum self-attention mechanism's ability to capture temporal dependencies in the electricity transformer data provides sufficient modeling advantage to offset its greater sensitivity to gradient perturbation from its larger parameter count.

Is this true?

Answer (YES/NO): YES